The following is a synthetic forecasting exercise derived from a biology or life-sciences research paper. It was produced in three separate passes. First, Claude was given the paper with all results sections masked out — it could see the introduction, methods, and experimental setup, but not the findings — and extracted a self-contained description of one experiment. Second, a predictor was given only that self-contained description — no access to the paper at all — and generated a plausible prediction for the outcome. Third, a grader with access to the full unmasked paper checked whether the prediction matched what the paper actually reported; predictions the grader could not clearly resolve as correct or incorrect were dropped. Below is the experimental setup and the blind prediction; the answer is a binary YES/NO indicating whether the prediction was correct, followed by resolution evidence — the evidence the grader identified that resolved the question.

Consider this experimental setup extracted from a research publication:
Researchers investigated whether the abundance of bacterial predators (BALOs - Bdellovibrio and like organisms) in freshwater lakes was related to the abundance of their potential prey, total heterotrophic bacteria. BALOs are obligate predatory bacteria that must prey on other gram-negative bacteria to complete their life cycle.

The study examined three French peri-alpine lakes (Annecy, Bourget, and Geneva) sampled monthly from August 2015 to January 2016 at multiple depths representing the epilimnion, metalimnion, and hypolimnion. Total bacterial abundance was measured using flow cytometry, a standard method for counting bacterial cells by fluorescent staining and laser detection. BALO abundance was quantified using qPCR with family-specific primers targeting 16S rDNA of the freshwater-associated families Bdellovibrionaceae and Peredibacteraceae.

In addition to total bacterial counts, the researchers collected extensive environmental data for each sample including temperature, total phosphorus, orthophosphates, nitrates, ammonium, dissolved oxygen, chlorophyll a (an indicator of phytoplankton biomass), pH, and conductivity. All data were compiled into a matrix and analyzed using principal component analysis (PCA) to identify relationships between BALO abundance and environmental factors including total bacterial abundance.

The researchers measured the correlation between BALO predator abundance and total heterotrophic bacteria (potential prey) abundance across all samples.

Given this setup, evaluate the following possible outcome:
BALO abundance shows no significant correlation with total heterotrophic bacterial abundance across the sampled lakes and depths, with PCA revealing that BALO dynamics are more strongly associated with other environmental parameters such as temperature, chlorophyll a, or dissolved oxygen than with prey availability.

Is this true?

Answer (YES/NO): NO